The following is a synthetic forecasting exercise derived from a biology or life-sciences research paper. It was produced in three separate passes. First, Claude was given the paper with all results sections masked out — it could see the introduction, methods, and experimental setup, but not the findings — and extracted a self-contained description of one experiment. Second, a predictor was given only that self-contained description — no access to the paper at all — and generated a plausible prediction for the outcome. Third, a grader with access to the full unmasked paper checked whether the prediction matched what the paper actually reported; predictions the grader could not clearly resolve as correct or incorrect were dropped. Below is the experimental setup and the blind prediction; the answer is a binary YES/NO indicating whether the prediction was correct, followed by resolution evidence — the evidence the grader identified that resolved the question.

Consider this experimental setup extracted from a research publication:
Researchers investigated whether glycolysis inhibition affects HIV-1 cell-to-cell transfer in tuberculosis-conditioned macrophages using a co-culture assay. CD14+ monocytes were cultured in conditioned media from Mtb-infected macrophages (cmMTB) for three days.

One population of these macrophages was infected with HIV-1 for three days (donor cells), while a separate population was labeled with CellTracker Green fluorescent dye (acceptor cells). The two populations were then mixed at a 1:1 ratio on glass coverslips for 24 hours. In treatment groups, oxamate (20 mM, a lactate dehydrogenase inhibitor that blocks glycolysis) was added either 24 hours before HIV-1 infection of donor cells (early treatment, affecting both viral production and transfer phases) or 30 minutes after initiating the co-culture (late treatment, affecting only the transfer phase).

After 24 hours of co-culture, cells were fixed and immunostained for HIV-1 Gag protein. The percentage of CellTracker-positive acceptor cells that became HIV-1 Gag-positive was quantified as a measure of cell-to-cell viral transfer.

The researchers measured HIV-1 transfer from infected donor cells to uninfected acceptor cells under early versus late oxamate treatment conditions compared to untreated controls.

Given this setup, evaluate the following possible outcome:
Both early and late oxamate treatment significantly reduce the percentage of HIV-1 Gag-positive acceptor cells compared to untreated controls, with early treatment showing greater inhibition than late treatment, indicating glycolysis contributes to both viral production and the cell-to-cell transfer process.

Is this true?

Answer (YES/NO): NO